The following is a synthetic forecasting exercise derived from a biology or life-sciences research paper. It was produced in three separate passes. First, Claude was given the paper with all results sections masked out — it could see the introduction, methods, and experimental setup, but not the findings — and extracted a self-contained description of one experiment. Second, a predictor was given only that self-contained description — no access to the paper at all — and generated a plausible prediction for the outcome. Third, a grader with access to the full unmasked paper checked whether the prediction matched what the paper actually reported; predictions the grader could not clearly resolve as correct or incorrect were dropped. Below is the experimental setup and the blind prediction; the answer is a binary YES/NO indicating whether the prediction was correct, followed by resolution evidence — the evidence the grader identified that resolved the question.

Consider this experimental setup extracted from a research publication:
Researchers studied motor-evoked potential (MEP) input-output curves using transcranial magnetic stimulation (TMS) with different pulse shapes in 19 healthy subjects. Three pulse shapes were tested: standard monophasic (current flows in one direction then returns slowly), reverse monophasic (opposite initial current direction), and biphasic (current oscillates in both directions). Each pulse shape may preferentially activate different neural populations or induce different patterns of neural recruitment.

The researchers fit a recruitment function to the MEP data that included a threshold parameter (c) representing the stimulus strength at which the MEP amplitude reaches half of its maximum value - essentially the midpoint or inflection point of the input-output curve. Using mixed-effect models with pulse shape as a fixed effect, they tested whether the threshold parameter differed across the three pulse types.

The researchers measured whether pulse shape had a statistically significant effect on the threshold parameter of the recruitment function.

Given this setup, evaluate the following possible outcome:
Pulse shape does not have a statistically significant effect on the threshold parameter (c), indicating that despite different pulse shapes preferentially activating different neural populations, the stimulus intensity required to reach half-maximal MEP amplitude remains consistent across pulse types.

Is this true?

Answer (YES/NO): NO